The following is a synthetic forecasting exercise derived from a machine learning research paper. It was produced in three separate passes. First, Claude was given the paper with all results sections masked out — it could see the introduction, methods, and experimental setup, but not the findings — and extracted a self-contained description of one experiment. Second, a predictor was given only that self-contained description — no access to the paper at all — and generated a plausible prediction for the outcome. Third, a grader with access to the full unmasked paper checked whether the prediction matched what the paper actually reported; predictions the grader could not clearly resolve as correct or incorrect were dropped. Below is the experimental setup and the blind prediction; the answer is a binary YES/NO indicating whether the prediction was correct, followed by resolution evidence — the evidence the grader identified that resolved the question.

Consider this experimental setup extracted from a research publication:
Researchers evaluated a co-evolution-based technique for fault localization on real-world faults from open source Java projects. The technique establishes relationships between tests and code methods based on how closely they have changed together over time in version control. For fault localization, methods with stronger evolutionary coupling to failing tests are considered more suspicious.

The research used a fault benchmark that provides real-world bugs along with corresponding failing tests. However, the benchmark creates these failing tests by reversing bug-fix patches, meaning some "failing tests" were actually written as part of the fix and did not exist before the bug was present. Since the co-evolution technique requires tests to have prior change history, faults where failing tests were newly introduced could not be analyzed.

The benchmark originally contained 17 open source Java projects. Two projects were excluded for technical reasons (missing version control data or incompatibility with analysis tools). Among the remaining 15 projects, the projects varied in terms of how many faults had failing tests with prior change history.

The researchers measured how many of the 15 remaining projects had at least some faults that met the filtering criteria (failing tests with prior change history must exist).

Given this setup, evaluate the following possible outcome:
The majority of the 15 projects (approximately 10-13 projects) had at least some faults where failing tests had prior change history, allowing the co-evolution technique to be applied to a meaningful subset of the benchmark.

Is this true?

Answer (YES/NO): NO